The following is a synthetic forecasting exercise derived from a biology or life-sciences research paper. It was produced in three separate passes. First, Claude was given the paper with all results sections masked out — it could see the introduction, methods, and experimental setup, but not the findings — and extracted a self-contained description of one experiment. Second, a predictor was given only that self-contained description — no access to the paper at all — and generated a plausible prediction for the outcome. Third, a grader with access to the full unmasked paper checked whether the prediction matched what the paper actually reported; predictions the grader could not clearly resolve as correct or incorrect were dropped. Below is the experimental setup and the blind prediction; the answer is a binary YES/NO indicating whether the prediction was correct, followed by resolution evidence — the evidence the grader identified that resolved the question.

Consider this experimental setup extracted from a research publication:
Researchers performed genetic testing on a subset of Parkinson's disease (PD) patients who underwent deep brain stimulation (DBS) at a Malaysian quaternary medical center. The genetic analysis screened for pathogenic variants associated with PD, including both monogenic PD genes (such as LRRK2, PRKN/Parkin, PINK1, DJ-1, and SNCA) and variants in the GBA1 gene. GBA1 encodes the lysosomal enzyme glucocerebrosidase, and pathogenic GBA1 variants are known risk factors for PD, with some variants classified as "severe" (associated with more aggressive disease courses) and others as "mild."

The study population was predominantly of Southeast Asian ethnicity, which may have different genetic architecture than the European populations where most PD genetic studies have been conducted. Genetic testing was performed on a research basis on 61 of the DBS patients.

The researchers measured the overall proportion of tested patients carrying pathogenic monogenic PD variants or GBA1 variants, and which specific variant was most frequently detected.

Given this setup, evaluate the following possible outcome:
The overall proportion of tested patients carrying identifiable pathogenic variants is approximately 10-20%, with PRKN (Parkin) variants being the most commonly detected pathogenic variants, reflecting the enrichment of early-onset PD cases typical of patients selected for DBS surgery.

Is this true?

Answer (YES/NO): NO